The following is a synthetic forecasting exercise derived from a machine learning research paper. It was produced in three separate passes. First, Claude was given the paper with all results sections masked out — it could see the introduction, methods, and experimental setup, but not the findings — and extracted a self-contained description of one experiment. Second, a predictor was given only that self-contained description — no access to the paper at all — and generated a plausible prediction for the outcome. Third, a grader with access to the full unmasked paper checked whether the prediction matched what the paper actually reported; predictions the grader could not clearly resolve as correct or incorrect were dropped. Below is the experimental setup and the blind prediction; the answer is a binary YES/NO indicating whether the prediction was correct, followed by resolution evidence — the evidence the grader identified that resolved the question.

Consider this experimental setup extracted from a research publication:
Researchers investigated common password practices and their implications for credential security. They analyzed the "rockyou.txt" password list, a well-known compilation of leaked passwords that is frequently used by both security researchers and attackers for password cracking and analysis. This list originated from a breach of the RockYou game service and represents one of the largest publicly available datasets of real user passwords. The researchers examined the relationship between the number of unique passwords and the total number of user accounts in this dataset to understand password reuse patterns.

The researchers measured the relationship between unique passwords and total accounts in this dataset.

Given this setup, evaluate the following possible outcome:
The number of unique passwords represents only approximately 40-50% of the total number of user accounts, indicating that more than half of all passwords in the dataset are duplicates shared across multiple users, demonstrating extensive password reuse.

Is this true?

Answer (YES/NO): YES